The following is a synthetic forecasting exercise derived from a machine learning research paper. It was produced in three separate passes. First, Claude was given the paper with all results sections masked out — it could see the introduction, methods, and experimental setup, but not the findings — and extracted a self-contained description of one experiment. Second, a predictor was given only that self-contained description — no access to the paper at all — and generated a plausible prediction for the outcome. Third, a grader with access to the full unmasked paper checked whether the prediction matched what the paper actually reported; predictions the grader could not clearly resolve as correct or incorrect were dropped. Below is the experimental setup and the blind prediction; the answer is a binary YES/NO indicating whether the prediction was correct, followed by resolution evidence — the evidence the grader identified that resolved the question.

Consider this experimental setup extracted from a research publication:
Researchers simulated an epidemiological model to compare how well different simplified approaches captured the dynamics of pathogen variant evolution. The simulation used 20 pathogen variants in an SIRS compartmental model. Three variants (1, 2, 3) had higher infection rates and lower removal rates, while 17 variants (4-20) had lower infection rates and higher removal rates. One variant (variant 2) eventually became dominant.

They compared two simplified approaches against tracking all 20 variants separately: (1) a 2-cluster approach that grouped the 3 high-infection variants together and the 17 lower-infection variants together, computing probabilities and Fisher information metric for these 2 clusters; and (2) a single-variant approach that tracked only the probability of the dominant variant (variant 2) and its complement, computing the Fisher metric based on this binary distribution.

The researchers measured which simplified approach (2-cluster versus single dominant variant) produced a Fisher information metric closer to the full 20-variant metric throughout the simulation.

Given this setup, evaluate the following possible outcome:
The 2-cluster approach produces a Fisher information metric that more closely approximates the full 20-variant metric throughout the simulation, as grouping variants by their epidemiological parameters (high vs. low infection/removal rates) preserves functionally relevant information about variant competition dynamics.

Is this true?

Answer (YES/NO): YES